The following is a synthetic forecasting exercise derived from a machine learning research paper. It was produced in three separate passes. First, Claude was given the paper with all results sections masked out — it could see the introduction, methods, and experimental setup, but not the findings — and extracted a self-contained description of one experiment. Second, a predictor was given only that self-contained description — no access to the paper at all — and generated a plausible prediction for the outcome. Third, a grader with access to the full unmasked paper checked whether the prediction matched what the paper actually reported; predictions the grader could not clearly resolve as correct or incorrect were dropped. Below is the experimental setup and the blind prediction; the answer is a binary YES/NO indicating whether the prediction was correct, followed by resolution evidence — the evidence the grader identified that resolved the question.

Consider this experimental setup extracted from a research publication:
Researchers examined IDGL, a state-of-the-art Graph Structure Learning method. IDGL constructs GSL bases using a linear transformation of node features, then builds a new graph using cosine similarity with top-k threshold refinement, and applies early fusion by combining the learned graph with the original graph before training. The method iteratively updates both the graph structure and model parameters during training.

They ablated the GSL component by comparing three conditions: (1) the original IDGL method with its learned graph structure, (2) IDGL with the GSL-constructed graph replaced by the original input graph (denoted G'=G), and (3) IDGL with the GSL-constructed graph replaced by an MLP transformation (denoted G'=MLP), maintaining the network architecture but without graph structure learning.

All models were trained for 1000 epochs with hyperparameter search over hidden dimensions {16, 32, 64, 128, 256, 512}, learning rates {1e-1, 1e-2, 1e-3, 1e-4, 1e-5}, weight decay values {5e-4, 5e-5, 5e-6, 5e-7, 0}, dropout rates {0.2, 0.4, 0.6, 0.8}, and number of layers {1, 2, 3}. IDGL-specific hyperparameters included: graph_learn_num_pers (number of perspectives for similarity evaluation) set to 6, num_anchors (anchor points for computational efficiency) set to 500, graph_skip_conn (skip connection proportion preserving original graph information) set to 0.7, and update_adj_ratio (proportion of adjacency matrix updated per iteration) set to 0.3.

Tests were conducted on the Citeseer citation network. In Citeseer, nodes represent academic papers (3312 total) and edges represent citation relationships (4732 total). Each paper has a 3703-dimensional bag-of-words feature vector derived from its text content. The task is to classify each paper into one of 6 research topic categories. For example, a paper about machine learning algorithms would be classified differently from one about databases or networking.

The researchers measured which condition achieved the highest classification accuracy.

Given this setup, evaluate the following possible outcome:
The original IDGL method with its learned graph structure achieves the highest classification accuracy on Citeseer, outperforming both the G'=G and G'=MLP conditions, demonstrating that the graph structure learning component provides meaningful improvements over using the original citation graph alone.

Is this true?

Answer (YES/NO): NO